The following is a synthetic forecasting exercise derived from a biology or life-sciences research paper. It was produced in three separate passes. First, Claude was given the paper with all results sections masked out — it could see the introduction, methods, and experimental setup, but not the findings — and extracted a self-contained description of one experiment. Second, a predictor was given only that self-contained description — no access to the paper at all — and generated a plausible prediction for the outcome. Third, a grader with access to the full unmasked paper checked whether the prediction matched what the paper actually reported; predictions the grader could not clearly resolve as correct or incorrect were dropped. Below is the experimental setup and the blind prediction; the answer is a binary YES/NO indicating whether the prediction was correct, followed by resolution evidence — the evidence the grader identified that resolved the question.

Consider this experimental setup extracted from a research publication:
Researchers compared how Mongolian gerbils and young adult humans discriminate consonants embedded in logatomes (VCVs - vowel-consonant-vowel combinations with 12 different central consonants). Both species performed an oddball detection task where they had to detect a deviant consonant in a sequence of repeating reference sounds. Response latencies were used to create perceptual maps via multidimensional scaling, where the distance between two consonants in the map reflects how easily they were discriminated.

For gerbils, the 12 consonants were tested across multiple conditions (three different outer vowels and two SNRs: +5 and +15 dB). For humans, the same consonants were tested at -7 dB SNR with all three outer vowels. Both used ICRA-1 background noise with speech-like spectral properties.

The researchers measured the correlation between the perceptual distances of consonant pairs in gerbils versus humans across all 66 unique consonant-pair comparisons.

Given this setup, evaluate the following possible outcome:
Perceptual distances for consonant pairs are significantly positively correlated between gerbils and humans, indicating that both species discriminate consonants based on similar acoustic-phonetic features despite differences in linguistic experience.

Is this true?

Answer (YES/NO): NO